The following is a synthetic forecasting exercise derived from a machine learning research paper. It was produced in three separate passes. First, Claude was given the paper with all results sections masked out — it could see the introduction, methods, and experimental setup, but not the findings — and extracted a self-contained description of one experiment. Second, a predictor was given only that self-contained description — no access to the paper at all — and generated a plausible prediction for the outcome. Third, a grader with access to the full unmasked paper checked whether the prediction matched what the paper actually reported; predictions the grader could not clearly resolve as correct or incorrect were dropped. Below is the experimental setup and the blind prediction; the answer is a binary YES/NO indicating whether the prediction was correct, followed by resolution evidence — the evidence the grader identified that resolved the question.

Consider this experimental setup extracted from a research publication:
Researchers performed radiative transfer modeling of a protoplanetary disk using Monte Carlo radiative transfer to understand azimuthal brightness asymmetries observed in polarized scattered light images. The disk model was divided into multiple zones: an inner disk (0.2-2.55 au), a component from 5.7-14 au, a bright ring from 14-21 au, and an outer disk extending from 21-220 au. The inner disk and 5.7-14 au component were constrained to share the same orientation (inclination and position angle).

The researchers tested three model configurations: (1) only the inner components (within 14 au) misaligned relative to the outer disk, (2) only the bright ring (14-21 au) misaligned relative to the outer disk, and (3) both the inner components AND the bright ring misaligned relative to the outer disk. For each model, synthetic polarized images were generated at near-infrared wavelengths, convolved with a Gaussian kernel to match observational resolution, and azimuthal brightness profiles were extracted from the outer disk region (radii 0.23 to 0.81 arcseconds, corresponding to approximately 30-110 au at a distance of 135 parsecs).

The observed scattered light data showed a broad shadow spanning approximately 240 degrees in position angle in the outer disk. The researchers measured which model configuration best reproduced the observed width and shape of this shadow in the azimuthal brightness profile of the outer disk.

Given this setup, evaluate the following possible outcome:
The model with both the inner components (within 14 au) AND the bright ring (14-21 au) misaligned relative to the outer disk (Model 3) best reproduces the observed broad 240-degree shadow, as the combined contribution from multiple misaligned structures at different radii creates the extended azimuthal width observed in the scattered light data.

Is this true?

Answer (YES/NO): YES